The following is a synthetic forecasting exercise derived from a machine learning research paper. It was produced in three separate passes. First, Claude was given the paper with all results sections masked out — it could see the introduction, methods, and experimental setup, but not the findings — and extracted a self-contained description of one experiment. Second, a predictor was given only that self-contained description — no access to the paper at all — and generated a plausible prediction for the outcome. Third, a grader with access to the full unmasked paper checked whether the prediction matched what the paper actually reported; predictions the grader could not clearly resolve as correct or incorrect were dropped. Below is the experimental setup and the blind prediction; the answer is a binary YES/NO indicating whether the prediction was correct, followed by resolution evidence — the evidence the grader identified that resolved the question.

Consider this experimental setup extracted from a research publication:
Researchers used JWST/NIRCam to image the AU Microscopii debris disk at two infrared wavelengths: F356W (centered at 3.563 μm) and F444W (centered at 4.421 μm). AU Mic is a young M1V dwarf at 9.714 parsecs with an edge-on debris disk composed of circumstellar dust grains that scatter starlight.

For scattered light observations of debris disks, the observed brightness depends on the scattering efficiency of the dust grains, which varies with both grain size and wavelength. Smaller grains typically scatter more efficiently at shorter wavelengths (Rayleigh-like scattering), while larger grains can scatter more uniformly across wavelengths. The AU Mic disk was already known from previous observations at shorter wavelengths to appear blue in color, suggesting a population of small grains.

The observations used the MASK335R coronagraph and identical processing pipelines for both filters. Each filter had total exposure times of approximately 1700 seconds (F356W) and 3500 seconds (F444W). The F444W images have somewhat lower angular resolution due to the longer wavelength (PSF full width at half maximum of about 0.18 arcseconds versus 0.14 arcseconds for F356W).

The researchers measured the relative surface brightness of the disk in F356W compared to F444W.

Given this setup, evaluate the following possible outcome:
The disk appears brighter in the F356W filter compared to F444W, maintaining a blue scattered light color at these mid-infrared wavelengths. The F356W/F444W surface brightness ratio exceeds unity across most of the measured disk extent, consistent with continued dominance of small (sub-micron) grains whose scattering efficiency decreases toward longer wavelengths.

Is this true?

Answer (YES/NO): YES